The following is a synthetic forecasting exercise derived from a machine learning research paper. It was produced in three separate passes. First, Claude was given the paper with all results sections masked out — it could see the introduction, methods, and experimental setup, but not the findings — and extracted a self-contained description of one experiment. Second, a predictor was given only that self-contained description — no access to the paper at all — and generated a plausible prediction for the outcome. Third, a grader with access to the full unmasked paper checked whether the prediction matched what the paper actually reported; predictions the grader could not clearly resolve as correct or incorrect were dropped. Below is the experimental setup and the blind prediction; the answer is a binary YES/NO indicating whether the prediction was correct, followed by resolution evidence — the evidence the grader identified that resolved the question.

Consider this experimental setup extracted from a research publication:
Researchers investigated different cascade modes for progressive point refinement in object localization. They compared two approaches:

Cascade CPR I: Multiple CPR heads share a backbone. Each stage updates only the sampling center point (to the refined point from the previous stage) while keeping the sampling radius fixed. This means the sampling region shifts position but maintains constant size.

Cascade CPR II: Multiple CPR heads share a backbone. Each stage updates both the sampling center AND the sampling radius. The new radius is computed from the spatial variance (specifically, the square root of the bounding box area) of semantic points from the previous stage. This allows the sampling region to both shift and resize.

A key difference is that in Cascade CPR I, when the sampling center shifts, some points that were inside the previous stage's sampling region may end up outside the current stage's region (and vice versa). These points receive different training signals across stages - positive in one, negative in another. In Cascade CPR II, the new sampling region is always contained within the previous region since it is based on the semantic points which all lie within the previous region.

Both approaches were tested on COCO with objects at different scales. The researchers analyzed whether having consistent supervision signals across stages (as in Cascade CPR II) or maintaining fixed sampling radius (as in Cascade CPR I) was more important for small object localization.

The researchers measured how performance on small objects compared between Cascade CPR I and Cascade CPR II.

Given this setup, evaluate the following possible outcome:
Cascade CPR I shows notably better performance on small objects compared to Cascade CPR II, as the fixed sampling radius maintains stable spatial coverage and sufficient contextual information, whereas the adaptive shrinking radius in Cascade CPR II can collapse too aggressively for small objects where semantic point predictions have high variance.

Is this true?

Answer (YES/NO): NO